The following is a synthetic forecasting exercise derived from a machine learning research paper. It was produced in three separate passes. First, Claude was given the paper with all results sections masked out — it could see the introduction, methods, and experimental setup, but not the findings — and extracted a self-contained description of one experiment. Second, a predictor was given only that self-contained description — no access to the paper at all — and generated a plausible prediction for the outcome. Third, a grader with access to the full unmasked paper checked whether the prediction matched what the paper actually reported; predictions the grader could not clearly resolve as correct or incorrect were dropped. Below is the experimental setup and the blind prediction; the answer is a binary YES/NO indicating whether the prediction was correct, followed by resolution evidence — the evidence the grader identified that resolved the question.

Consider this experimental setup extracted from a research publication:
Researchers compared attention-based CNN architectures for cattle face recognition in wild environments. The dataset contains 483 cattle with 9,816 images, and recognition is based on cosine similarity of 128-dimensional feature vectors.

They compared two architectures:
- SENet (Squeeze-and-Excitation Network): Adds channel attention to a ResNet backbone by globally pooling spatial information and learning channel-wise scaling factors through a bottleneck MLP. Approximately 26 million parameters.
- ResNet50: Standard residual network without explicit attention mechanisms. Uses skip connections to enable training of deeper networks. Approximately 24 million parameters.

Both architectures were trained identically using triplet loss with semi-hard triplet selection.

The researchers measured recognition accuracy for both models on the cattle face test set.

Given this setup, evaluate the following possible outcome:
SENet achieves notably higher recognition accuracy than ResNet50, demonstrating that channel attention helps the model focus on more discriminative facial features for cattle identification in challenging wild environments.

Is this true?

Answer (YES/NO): NO